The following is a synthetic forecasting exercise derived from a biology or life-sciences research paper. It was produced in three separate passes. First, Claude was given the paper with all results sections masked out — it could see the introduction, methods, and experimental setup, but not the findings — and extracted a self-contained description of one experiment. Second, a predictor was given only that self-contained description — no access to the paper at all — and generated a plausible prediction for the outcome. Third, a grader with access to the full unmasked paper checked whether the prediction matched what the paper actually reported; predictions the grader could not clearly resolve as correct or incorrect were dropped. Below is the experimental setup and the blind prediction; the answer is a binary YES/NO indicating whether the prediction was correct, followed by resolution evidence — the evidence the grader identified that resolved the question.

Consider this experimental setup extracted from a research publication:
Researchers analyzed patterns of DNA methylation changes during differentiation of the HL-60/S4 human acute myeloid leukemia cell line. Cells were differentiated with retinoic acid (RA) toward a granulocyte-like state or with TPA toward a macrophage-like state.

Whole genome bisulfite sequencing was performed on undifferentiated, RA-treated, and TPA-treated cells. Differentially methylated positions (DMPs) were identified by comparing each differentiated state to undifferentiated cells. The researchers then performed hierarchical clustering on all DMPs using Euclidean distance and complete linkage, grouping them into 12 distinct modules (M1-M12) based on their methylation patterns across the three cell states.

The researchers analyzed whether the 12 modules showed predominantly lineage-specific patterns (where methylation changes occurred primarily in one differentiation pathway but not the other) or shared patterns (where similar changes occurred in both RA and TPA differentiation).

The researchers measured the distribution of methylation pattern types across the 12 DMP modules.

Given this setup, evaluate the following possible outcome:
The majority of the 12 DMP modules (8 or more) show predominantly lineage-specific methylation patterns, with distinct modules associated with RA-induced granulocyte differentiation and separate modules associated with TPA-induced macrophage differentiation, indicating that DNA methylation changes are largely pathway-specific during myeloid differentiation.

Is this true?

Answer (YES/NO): YES